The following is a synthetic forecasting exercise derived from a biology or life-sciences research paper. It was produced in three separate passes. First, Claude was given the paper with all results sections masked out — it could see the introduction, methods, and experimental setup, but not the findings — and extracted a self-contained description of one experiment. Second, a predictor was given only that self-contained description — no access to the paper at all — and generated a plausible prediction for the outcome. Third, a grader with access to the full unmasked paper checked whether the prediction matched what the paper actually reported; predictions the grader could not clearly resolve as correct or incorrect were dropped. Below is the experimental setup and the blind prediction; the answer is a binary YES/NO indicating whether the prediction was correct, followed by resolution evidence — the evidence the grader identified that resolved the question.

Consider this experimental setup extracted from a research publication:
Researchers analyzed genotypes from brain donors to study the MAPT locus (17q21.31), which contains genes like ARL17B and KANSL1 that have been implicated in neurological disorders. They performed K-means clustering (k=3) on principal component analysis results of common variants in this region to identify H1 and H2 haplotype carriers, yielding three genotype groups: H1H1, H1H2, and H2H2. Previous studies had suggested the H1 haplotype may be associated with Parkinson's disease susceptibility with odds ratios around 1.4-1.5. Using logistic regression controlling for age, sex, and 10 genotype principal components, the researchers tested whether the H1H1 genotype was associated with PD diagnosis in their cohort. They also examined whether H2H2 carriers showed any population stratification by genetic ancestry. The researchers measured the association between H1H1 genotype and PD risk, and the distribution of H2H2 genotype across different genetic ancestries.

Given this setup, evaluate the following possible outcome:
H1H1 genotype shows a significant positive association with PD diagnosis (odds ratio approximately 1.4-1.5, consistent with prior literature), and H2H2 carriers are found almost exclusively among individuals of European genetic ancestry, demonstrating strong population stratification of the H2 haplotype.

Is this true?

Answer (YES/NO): NO